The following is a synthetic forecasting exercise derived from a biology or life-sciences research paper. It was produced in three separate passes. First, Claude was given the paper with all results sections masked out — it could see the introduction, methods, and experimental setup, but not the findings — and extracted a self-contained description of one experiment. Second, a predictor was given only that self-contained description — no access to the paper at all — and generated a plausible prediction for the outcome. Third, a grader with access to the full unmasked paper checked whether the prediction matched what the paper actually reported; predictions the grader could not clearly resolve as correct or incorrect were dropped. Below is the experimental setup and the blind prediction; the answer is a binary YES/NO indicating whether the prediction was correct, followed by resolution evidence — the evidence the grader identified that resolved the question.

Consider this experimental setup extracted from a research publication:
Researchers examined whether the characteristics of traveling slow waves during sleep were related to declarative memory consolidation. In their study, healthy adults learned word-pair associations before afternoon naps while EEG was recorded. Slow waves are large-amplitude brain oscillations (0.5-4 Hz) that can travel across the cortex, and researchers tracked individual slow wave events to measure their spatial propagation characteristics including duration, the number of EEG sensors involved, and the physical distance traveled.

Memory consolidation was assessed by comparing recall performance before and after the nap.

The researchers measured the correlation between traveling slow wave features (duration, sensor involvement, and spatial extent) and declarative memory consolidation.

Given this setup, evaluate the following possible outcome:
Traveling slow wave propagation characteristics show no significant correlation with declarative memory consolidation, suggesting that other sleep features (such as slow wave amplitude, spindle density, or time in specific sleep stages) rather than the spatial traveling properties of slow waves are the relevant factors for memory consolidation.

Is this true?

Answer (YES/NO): NO